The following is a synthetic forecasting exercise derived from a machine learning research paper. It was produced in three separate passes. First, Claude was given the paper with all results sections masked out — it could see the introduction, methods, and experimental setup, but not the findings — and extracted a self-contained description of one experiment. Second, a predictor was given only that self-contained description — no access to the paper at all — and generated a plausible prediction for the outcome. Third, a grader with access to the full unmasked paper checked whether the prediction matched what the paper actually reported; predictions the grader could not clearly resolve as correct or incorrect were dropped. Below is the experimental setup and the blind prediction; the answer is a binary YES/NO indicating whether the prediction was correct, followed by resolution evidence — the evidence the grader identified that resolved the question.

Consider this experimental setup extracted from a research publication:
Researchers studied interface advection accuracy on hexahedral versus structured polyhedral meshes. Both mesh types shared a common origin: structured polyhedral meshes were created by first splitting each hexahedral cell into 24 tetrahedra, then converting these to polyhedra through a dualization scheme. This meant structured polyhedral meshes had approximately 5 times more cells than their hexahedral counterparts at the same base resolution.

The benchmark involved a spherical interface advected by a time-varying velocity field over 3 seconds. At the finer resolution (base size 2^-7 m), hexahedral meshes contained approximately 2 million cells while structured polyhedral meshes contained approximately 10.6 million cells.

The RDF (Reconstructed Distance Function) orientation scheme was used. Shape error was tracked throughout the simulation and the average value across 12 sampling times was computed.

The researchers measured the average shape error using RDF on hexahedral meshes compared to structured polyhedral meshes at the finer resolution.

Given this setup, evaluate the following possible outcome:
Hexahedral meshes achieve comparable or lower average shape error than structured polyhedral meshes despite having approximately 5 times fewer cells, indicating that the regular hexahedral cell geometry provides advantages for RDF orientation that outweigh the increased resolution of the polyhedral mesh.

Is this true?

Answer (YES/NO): NO